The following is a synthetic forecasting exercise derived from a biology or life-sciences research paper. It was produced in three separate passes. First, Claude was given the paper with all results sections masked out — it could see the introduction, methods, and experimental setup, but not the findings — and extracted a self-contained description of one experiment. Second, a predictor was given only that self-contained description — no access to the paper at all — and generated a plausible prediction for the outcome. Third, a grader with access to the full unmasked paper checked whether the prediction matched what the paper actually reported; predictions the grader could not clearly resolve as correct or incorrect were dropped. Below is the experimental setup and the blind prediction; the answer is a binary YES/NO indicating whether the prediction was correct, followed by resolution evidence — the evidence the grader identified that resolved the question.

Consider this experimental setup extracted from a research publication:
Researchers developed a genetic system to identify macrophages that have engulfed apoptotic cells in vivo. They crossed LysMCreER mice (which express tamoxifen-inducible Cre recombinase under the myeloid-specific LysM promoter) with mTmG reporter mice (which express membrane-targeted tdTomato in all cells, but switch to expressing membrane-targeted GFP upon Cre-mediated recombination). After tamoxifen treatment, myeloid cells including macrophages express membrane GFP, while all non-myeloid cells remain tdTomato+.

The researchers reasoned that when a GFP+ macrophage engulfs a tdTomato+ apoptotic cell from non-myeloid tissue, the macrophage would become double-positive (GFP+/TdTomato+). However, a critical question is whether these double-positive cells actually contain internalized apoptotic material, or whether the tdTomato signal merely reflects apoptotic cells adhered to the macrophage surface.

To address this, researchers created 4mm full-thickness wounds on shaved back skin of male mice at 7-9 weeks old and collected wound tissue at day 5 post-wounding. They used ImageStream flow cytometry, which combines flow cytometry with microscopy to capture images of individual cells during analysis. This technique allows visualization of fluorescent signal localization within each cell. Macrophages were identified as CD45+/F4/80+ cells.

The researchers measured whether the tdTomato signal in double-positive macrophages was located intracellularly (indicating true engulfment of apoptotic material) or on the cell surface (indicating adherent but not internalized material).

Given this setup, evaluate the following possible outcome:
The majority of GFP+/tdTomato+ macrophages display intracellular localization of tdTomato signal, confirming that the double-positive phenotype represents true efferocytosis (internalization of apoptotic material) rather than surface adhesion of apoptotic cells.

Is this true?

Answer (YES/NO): YES